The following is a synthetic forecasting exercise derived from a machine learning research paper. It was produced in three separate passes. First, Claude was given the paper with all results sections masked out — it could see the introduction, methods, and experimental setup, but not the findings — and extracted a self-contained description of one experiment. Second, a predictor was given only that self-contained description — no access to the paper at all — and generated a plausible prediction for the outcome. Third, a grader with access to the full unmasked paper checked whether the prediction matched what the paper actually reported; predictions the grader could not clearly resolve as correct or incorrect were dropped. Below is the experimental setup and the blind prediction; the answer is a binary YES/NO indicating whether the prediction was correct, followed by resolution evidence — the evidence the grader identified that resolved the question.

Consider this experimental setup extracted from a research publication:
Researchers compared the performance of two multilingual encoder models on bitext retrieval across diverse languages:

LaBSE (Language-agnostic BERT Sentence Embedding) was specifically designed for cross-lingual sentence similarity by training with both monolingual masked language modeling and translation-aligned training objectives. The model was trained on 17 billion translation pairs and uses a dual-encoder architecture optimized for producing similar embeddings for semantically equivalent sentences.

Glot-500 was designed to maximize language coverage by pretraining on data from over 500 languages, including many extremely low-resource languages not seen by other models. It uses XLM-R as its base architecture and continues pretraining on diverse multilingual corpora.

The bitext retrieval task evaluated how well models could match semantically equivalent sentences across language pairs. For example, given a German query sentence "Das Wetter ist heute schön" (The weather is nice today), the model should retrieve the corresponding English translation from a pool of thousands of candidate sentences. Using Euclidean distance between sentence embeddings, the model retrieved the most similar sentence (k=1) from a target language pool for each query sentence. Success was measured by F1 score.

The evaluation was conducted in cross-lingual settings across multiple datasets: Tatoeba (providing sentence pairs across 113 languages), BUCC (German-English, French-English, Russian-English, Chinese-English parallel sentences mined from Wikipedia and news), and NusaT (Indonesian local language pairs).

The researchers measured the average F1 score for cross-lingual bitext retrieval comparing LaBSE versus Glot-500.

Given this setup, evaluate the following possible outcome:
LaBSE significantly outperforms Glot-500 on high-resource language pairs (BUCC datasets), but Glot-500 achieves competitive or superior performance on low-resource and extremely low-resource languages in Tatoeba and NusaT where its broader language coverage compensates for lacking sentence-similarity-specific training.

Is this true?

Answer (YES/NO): NO